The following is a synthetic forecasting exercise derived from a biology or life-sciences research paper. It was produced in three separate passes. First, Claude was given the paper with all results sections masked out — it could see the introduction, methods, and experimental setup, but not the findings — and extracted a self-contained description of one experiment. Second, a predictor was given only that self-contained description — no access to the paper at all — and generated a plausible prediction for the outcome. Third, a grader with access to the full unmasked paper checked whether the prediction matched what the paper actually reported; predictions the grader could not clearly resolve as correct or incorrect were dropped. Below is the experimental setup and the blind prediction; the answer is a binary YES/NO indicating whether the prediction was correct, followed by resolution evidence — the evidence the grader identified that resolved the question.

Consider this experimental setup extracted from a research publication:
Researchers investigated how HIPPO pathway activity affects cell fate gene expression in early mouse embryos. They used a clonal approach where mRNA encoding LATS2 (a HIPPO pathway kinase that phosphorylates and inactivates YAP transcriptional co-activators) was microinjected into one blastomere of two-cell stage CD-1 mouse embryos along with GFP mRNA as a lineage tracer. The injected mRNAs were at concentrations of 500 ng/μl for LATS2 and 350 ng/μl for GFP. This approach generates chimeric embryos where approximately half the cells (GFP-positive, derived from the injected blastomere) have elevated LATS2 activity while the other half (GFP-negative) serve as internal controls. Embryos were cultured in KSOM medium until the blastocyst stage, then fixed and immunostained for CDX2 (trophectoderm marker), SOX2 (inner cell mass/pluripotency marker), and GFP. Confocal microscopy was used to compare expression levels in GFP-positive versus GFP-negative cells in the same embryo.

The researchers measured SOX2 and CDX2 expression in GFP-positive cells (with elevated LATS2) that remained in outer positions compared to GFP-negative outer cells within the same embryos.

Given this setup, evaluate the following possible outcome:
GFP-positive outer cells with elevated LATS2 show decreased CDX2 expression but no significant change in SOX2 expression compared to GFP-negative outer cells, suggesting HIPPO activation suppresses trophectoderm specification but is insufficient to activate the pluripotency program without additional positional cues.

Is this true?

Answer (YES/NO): NO